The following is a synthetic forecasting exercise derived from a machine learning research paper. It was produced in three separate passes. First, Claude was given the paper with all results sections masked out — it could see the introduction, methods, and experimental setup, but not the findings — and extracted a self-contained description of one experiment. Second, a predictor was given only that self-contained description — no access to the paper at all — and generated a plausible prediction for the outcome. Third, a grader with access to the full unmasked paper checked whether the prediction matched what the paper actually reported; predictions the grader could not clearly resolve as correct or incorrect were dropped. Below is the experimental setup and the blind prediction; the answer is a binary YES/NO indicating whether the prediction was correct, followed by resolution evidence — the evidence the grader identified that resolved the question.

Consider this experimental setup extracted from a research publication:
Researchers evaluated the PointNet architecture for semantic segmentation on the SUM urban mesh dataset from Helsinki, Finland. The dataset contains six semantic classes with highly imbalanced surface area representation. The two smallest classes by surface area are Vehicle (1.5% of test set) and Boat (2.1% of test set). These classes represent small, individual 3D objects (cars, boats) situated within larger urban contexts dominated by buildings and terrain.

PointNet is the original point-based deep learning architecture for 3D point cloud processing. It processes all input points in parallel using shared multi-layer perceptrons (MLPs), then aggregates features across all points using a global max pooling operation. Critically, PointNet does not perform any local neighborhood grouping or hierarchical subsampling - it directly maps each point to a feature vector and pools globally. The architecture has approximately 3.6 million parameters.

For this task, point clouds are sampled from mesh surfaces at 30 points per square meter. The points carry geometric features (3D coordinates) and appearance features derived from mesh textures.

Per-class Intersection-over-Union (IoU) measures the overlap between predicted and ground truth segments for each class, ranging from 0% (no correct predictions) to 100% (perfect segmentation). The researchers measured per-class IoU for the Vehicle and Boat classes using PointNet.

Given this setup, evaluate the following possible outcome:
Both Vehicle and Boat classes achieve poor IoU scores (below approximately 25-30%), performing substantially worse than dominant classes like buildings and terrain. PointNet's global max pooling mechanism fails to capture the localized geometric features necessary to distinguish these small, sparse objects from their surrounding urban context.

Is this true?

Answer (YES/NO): YES